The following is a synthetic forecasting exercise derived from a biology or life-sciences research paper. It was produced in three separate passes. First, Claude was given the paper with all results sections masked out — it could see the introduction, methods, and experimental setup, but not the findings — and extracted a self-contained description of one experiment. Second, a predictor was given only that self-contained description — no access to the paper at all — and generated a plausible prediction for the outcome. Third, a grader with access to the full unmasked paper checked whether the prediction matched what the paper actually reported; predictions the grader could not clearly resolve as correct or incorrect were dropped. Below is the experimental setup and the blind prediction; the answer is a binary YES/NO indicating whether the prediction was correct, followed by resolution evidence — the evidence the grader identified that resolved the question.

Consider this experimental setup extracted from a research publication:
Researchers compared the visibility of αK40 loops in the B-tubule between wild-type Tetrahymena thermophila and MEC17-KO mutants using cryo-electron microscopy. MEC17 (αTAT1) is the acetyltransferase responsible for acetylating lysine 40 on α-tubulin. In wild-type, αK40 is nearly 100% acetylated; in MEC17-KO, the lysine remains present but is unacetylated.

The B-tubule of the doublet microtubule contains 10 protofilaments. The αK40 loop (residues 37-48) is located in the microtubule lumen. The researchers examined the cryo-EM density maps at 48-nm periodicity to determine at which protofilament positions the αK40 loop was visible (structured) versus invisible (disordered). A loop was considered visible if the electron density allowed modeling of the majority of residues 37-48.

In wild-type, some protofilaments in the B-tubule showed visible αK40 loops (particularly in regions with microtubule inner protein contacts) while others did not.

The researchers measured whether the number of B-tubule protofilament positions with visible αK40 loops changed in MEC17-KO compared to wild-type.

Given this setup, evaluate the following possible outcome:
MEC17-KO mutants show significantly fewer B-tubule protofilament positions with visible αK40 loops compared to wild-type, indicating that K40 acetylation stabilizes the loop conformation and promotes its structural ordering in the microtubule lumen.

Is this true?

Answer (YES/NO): NO